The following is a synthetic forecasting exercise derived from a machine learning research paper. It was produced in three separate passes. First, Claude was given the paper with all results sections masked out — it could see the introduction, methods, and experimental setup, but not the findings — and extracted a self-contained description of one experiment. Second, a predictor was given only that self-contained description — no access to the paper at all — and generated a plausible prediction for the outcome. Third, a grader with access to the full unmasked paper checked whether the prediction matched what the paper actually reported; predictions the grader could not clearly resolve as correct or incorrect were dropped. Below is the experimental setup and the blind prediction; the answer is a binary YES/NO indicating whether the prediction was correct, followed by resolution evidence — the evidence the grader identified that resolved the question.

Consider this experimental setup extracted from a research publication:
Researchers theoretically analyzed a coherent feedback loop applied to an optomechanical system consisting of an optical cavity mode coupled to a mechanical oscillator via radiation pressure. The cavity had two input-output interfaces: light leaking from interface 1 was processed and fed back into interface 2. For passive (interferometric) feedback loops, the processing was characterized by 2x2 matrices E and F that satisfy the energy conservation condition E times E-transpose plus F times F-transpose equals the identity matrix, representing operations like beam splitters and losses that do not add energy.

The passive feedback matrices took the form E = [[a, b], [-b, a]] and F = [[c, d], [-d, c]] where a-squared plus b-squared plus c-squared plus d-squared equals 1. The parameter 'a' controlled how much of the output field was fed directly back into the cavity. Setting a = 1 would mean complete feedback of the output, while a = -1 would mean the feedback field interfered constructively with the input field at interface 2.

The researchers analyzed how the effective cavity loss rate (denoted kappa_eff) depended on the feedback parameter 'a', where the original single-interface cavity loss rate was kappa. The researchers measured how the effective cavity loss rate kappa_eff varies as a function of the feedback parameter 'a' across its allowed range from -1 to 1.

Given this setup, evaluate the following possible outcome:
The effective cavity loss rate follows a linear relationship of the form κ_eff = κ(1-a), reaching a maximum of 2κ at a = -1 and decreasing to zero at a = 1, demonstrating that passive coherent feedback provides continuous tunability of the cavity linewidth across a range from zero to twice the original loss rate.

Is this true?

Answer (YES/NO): NO